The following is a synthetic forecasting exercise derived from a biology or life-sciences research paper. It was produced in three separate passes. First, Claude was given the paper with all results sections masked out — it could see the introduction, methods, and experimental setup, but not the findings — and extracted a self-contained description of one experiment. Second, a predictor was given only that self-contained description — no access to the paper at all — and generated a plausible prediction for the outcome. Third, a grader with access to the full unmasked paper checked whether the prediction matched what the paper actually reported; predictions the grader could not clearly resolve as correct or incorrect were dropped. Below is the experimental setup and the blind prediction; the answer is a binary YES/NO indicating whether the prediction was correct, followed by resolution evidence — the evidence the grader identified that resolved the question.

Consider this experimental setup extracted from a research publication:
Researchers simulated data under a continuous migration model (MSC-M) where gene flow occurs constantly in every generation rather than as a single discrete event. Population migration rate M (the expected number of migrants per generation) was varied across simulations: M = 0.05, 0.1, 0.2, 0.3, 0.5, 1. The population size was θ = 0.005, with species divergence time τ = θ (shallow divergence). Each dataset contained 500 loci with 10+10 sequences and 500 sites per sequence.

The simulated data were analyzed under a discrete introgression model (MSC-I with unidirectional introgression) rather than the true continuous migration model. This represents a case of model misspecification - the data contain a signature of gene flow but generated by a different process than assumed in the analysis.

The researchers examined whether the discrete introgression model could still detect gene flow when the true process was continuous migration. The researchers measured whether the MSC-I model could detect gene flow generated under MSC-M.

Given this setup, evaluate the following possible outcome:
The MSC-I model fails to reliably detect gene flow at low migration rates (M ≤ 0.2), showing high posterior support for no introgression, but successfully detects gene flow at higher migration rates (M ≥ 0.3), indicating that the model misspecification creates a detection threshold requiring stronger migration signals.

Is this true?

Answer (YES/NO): NO